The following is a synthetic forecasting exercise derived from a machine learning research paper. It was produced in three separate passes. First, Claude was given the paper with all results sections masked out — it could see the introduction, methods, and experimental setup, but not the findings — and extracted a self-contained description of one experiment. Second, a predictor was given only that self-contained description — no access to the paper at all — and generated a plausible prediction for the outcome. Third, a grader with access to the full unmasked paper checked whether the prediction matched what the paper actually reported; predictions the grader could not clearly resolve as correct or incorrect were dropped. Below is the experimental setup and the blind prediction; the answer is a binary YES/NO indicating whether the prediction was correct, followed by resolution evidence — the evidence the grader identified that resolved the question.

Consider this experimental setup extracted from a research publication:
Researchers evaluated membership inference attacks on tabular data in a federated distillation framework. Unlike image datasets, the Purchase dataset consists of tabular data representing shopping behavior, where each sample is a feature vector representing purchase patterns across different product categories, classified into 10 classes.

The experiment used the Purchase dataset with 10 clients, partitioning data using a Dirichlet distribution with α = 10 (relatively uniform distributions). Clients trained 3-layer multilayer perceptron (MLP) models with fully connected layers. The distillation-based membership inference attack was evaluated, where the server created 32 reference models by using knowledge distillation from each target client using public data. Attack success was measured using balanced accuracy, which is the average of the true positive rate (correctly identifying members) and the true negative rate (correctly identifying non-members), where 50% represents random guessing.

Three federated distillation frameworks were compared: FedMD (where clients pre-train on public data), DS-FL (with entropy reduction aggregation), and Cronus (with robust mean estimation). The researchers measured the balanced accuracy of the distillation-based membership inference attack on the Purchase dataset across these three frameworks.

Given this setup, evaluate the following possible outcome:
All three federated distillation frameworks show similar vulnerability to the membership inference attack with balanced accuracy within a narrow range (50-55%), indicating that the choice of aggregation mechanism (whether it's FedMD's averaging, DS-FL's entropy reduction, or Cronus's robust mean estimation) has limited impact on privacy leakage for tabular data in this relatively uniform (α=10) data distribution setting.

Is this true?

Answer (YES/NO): NO